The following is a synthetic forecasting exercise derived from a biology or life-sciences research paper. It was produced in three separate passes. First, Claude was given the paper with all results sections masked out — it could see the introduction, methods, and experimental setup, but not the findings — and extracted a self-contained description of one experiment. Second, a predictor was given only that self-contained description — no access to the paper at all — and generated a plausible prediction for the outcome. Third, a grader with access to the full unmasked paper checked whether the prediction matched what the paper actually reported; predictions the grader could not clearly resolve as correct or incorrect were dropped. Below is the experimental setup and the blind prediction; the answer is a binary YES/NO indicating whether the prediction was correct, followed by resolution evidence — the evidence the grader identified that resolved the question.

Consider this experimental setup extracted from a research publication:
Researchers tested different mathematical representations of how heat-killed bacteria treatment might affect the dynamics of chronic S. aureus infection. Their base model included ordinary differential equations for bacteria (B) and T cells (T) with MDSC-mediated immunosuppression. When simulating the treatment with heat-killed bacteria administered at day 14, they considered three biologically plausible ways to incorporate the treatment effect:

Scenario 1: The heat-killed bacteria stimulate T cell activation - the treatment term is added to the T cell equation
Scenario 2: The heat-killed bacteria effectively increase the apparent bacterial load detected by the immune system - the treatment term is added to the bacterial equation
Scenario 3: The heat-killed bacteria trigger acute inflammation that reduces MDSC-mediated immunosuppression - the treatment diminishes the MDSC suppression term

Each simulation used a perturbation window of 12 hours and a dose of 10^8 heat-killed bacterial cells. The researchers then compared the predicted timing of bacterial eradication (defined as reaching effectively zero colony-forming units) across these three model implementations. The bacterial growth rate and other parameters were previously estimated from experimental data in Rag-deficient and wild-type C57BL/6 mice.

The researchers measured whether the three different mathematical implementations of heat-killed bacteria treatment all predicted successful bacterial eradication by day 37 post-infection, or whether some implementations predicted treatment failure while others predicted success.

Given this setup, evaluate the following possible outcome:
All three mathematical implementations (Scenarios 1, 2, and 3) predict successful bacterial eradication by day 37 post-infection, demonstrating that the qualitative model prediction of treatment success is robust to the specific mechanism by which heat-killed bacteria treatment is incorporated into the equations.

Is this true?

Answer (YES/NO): YES